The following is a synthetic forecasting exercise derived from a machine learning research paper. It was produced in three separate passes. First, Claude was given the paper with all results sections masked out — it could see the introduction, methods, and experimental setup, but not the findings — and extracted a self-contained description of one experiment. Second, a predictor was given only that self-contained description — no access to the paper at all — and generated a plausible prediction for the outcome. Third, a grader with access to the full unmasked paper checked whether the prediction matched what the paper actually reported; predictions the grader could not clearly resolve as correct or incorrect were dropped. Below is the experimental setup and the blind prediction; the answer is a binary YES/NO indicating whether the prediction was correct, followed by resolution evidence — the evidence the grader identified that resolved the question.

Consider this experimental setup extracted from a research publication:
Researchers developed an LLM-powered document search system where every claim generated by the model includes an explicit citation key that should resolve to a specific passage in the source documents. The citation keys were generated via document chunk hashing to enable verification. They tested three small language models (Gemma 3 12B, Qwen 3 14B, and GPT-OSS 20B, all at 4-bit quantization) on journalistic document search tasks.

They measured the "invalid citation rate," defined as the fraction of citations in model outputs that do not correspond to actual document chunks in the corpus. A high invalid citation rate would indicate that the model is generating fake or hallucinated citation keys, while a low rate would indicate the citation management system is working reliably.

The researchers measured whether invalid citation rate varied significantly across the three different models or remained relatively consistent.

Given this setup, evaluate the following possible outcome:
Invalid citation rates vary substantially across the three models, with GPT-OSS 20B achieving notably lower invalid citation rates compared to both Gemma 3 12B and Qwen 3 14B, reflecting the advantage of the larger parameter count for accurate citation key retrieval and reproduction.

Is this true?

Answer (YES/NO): NO